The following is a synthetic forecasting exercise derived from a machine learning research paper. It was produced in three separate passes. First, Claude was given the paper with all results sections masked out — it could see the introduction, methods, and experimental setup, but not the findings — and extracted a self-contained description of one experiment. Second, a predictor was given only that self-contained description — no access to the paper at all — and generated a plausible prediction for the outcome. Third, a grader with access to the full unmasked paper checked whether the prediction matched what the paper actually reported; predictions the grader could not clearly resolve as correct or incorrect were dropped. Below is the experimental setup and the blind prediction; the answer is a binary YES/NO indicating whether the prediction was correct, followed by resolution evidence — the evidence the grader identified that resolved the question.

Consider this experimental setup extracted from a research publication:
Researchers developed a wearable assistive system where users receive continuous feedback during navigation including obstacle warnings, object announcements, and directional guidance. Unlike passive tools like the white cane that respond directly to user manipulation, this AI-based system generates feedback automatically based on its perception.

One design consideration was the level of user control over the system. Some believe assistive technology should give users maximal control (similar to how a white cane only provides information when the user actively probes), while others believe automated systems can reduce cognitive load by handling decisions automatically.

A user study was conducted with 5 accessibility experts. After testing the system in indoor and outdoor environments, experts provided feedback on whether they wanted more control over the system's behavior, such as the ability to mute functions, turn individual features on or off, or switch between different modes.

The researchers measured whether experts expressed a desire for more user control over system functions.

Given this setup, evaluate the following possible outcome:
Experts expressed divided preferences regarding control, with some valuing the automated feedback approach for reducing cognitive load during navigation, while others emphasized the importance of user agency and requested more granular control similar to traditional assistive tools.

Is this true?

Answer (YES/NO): NO